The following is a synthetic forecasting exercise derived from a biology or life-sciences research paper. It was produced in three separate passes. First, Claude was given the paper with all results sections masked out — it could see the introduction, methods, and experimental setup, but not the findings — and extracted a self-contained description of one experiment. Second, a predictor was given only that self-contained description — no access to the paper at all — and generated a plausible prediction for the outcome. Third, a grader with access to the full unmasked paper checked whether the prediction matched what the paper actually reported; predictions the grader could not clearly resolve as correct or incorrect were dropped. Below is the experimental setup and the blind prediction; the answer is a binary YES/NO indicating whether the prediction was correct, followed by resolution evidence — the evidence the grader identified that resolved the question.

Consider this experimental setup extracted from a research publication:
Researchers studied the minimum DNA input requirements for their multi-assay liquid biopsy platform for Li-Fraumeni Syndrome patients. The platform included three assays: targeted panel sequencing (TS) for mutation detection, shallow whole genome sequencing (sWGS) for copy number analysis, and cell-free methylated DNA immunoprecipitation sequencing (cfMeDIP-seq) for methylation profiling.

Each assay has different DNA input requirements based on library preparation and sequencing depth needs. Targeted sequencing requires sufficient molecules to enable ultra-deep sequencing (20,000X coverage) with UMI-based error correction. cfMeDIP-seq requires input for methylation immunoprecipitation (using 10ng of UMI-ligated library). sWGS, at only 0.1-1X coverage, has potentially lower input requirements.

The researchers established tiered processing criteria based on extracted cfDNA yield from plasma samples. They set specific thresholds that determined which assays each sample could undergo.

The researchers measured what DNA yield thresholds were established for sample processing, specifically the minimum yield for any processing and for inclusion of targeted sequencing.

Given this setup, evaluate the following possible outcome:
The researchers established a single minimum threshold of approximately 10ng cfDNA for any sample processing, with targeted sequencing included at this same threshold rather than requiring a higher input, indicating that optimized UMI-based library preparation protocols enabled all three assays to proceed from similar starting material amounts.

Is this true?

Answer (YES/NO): NO